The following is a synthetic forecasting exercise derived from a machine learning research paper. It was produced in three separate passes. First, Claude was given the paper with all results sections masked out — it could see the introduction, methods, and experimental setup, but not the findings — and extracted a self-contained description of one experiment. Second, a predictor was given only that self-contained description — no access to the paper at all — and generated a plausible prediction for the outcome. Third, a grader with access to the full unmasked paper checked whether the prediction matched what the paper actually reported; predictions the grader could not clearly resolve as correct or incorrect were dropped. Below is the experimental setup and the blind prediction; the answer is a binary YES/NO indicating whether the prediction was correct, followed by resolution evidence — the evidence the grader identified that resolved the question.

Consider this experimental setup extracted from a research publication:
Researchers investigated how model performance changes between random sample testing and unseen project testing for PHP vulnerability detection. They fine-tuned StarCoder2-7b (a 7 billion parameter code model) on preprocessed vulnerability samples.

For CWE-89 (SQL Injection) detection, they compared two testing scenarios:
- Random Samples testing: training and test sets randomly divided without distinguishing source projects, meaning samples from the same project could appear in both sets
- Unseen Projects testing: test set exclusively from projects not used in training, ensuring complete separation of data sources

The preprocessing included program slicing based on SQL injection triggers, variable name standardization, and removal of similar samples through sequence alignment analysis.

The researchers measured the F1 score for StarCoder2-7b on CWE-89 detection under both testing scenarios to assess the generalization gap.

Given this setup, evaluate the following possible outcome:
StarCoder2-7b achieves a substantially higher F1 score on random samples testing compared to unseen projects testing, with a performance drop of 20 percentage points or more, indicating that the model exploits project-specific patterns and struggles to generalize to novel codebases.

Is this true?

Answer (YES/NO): NO